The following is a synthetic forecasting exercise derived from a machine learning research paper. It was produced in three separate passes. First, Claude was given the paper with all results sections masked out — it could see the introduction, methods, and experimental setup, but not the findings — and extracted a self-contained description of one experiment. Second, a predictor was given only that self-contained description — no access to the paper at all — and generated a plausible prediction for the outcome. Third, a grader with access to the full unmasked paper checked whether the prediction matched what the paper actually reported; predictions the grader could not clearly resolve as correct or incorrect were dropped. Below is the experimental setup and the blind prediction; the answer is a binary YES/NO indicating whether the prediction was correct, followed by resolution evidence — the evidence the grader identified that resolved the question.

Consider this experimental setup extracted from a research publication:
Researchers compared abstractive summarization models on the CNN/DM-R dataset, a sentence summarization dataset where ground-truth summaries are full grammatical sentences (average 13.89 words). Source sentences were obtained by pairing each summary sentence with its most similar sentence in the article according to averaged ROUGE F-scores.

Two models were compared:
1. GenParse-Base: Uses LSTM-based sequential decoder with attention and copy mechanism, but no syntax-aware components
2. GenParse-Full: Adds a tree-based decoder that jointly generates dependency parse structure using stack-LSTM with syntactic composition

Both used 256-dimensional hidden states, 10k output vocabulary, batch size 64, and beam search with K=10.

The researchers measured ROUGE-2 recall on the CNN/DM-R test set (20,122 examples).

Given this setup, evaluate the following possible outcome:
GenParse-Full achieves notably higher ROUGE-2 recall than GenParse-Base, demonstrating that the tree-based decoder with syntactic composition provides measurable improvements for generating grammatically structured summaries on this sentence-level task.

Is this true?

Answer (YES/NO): YES